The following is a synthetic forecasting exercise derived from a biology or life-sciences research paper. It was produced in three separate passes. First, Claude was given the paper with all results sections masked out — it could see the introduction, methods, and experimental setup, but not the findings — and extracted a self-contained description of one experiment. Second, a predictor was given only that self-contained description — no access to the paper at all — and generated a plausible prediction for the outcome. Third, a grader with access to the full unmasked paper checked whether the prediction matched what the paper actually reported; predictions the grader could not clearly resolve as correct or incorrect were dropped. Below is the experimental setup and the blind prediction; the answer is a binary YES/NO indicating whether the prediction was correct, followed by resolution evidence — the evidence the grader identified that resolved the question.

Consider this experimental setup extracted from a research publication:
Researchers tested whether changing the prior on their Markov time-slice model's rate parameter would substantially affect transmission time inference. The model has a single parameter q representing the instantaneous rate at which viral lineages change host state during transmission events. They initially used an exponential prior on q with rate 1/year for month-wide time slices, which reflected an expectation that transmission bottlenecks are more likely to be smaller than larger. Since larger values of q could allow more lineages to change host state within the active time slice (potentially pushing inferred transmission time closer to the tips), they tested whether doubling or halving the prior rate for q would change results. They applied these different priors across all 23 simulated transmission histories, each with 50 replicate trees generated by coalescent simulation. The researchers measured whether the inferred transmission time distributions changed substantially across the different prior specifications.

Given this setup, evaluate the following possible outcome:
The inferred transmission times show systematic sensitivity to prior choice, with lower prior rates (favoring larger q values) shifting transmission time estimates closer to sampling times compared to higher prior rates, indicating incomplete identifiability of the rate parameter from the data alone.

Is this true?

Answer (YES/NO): NO